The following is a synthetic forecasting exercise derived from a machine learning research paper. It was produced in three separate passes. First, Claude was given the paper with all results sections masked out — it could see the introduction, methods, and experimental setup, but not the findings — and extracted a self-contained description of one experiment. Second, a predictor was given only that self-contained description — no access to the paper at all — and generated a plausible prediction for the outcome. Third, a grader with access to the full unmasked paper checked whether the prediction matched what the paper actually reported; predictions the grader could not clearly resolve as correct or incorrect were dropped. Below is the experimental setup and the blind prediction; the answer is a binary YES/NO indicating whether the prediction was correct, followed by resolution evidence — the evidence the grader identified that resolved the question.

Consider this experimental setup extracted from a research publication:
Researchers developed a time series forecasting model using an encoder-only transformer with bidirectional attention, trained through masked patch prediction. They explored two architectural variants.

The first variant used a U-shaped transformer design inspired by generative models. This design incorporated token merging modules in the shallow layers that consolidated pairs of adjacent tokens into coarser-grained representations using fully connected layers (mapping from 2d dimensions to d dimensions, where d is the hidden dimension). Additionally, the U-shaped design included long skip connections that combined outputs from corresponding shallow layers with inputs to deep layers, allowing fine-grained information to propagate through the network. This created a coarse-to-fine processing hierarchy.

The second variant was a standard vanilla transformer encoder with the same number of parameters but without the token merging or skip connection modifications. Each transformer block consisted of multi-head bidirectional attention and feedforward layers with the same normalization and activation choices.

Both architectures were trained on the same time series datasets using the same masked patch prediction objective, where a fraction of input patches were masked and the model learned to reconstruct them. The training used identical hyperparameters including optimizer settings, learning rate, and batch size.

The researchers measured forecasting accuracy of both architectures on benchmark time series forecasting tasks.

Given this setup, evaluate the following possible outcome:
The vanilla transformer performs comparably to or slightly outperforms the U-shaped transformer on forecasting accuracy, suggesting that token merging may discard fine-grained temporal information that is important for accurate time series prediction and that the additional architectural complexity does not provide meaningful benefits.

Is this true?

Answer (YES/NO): NO